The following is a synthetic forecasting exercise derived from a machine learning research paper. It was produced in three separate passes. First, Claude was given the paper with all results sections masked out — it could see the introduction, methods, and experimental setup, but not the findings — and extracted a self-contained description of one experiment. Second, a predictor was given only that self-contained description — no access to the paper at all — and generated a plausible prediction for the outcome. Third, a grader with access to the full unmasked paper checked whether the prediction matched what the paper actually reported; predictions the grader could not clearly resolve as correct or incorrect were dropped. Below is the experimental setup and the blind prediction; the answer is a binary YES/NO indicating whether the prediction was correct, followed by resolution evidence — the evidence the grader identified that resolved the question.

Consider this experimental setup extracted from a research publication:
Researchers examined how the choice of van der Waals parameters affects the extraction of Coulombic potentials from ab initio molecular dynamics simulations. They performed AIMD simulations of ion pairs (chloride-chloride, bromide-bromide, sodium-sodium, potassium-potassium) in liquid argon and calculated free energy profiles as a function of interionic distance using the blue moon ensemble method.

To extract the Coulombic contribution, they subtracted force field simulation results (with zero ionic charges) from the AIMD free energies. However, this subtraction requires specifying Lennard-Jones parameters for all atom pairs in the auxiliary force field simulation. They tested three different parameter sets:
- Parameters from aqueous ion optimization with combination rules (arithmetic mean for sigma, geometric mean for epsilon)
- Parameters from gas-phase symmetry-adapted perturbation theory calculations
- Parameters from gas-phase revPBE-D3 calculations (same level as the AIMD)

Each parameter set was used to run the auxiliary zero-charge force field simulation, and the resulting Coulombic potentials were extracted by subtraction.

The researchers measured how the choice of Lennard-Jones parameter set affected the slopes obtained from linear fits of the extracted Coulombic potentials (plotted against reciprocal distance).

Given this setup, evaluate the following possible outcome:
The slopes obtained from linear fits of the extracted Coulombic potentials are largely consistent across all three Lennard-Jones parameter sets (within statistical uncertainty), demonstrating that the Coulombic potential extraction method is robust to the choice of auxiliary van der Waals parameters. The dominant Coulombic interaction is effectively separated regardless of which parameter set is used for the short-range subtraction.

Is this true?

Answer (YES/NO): NO